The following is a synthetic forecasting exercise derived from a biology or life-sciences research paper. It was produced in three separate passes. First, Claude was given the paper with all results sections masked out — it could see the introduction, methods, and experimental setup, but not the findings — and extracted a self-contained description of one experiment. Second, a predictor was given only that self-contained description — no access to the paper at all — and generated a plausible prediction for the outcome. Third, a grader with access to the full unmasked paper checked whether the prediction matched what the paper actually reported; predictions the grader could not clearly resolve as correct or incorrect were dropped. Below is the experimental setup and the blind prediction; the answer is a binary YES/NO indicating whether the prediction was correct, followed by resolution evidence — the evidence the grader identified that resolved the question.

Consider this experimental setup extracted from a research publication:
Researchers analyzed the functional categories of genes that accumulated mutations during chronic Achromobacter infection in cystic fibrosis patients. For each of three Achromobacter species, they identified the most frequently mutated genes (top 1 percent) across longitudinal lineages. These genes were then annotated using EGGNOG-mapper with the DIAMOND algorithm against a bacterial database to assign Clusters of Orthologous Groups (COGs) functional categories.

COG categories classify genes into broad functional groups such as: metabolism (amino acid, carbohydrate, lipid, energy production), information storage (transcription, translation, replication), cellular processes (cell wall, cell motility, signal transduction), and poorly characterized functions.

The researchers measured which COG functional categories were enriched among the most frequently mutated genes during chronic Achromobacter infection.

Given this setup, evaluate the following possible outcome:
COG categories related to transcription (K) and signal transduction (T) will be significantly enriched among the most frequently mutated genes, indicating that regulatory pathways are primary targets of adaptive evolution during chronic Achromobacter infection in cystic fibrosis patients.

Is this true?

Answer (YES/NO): YES